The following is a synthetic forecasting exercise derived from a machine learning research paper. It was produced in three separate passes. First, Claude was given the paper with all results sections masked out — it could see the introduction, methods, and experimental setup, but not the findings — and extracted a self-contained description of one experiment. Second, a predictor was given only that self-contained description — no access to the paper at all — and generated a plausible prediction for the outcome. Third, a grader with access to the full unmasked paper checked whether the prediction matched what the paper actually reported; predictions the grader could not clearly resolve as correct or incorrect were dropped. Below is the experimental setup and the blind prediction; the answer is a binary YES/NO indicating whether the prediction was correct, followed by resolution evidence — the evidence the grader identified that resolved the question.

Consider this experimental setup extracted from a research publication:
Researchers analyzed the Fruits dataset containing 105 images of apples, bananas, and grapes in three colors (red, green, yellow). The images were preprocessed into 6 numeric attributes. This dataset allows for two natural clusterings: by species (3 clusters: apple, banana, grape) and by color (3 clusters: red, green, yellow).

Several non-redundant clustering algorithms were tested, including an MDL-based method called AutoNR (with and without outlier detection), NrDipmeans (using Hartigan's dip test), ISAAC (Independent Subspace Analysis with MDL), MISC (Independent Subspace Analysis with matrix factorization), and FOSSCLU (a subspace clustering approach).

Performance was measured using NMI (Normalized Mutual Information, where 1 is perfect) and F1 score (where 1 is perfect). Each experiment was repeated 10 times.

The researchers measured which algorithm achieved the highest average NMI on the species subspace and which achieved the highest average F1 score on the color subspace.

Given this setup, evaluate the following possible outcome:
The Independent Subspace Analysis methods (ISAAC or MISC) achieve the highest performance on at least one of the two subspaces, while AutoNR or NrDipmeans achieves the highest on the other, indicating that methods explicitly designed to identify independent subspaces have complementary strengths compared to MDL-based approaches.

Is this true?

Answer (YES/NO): NO